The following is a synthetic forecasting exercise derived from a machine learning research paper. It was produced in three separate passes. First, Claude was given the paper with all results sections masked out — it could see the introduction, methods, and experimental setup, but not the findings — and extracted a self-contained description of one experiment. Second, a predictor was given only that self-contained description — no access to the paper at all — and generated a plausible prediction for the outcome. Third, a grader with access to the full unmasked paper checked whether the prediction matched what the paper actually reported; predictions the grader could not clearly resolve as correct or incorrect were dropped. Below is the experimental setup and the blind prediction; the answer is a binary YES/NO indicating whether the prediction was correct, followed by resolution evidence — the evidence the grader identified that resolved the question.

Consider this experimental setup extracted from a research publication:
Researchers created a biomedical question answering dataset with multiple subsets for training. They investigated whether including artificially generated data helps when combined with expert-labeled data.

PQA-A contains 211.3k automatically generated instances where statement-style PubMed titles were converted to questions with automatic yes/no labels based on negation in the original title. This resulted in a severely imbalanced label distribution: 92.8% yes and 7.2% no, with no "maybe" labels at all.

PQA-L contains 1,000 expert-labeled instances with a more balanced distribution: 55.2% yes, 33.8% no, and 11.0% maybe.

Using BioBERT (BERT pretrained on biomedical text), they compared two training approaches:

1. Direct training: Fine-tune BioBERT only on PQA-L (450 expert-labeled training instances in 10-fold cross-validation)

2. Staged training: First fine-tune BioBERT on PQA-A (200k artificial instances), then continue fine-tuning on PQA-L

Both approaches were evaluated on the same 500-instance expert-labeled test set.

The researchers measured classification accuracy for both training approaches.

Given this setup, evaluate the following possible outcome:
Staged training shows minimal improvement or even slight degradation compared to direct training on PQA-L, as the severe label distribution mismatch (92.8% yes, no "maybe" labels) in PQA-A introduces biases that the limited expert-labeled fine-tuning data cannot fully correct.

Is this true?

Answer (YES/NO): NO